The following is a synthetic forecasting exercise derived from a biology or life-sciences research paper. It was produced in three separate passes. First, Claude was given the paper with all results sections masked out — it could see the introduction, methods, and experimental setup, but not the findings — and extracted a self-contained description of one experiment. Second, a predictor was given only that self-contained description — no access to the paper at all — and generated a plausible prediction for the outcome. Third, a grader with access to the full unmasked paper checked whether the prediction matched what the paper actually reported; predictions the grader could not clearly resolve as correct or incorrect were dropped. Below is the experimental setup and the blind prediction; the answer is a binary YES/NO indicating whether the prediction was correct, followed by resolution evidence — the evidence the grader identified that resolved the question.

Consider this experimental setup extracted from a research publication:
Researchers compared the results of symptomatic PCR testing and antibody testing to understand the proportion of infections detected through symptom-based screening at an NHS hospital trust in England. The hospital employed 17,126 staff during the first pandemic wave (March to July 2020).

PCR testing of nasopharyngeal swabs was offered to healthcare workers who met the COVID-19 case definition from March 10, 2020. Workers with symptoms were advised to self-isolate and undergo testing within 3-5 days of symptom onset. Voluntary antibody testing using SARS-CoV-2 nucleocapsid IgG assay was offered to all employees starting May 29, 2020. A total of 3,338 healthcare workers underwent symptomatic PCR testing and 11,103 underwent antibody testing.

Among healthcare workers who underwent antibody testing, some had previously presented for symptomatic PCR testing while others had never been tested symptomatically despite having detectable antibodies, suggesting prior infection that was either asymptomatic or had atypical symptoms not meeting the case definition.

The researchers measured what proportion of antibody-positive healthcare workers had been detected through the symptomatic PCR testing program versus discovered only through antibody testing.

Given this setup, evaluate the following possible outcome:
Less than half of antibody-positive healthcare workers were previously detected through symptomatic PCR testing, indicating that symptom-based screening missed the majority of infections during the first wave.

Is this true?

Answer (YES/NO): YES